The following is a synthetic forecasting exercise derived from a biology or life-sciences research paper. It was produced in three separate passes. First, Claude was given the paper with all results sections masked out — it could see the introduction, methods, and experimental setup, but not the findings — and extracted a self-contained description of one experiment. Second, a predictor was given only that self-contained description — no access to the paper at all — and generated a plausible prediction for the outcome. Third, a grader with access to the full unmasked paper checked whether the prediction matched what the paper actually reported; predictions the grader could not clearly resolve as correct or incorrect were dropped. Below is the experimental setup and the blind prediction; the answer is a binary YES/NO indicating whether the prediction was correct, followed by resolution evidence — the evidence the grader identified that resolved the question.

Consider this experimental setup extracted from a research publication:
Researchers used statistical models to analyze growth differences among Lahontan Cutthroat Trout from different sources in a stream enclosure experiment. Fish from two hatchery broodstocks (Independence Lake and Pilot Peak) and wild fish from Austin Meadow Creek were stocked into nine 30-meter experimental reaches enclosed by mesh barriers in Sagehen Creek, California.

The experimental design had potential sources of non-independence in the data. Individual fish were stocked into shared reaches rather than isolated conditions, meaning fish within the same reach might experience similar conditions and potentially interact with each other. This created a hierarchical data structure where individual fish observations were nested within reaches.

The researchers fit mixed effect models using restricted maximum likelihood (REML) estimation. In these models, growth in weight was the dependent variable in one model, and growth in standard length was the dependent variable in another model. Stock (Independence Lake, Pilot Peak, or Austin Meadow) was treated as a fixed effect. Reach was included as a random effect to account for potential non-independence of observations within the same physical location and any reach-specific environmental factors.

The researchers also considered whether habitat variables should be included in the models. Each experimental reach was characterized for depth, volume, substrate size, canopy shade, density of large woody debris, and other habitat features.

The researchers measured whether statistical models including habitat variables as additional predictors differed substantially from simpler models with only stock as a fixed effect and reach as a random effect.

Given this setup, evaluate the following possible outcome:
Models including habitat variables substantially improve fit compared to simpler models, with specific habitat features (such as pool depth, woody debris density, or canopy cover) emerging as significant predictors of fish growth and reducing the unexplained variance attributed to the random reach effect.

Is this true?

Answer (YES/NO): NO